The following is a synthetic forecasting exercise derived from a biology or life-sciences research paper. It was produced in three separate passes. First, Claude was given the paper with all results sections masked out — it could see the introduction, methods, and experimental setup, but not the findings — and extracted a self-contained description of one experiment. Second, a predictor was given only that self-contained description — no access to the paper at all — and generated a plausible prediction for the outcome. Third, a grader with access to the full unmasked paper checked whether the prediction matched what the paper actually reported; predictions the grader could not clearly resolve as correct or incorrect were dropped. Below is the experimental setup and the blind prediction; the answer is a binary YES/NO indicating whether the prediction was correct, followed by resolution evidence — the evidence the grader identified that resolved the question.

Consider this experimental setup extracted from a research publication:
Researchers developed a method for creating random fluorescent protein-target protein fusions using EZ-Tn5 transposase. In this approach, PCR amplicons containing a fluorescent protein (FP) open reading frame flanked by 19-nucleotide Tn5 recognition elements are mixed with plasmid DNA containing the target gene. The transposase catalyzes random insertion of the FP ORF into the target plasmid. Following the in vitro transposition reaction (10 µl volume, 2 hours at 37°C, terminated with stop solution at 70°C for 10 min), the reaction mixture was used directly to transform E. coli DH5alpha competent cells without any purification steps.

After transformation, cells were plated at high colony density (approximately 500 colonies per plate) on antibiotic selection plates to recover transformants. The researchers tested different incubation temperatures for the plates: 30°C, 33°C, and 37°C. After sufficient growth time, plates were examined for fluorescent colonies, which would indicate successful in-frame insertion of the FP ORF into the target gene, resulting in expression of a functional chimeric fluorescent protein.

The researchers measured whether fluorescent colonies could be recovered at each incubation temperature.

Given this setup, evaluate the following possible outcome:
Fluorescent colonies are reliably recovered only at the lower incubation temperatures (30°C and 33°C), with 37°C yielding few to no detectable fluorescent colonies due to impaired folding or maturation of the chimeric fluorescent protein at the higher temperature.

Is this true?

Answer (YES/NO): NO